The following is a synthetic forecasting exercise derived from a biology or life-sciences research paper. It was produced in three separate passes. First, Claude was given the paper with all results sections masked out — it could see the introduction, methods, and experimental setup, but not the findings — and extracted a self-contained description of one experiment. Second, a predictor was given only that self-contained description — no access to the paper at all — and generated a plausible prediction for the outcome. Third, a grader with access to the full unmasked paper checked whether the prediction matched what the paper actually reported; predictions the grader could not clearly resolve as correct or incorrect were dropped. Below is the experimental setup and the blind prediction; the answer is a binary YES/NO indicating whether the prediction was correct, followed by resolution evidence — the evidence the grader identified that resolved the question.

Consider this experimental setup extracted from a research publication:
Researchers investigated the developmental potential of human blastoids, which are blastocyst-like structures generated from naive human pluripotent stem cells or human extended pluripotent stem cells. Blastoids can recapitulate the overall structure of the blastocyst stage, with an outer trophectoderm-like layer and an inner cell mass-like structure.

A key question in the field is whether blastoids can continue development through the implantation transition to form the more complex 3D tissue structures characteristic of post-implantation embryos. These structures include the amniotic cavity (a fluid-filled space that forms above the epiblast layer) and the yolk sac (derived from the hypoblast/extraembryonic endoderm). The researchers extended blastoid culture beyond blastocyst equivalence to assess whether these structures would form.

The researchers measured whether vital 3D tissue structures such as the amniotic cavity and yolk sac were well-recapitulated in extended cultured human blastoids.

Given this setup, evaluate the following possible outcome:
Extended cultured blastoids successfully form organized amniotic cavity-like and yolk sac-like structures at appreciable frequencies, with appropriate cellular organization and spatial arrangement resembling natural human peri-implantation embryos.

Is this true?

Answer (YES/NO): NO